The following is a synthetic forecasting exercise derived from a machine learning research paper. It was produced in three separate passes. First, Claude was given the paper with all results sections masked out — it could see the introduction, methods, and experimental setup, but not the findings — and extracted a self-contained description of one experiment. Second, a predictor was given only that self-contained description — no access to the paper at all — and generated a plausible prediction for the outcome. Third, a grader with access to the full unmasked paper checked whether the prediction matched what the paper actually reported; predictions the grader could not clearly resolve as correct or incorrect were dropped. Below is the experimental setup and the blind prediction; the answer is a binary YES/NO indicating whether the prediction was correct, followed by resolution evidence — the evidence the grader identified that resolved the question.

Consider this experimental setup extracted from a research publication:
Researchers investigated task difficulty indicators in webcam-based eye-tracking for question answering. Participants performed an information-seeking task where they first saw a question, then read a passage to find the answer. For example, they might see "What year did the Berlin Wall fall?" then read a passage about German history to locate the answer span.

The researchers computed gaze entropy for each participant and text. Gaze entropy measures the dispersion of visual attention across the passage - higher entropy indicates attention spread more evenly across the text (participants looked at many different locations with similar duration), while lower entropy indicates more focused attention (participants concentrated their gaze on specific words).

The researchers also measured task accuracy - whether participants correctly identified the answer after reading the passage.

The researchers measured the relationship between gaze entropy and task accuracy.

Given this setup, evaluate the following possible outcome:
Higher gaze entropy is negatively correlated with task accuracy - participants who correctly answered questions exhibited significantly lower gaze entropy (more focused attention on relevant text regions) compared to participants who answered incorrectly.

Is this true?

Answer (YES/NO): YES